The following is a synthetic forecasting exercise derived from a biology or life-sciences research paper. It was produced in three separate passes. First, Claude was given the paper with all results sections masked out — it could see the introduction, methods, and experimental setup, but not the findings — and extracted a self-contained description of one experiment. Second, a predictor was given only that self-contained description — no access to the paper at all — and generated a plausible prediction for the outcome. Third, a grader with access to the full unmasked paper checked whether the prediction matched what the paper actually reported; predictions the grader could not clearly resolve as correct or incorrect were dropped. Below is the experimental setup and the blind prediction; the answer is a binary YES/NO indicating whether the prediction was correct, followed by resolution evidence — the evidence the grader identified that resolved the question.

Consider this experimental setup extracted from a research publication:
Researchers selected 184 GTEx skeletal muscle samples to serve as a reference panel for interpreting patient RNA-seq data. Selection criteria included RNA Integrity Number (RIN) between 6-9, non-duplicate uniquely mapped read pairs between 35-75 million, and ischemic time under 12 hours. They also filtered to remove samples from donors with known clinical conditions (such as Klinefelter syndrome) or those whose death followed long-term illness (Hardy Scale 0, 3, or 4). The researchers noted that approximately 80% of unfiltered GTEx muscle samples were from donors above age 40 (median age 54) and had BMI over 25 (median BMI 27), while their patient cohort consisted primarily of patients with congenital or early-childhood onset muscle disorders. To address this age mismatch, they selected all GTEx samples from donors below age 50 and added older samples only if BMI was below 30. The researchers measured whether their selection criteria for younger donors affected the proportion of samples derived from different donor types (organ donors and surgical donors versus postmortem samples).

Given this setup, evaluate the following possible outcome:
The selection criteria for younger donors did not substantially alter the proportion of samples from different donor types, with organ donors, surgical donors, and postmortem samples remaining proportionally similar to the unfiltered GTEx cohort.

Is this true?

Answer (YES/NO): NO